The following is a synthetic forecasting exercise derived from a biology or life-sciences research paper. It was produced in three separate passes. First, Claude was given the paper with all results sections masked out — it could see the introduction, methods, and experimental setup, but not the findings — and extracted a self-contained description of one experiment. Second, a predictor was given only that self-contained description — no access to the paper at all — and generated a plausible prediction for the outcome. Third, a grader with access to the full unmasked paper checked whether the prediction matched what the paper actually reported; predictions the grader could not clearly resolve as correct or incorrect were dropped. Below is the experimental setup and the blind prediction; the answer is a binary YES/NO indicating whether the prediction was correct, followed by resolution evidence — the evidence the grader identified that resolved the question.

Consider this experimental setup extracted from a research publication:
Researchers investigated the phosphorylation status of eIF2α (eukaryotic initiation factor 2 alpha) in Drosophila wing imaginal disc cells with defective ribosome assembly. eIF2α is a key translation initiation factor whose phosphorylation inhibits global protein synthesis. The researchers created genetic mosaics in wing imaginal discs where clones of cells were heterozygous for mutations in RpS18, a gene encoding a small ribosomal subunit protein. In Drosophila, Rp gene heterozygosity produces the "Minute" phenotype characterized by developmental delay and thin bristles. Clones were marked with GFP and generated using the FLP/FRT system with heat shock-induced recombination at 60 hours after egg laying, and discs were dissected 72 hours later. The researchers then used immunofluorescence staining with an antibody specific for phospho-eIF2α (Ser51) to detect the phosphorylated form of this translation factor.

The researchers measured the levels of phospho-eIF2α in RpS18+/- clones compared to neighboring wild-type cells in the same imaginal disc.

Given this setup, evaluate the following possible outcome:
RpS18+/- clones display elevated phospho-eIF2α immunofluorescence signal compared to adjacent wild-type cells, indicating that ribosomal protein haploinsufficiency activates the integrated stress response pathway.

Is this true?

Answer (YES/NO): YES